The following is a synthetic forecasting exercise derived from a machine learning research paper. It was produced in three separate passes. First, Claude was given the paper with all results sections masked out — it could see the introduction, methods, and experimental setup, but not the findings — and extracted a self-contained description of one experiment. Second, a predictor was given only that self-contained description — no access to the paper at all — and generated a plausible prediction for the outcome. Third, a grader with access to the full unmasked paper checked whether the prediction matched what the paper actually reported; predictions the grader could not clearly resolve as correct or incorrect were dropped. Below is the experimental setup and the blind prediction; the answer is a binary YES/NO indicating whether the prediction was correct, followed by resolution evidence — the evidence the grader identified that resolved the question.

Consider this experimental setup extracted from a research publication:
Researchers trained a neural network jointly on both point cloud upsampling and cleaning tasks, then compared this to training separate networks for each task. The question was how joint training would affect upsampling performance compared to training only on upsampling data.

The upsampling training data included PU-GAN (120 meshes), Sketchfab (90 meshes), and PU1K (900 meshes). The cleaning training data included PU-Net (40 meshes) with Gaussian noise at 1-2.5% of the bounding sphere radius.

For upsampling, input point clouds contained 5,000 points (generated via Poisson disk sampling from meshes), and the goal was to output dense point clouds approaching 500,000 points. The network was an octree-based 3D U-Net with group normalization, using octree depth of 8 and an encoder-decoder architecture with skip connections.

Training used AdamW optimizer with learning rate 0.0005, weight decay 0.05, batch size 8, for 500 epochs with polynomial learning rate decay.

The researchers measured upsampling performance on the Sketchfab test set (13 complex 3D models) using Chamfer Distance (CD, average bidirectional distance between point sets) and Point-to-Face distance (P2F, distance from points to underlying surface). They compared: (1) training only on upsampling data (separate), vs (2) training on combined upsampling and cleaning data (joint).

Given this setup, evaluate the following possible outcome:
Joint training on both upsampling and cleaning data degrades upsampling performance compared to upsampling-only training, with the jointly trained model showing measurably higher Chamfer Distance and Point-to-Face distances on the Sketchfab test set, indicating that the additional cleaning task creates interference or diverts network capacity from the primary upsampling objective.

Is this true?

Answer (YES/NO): NO